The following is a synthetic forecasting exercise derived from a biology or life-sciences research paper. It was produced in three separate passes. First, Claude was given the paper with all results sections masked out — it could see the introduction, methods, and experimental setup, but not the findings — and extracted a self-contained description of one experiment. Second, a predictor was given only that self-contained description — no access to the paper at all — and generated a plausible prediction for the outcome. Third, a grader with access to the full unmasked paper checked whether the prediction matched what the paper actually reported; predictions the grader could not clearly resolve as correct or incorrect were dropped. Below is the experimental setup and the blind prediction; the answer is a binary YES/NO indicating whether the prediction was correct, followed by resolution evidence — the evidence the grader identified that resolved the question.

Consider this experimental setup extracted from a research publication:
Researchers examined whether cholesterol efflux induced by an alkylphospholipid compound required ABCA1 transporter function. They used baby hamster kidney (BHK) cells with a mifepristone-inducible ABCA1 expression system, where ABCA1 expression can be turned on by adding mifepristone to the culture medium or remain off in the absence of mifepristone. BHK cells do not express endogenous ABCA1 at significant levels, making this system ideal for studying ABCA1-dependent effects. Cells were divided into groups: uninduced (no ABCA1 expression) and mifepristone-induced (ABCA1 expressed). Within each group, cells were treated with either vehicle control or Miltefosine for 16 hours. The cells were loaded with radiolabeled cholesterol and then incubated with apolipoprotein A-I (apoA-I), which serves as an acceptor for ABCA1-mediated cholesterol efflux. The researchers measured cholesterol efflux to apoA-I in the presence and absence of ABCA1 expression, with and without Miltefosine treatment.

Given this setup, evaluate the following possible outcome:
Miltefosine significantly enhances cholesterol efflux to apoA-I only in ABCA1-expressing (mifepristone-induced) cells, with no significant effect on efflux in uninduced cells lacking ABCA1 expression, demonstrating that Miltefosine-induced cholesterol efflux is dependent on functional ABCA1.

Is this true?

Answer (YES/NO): NO